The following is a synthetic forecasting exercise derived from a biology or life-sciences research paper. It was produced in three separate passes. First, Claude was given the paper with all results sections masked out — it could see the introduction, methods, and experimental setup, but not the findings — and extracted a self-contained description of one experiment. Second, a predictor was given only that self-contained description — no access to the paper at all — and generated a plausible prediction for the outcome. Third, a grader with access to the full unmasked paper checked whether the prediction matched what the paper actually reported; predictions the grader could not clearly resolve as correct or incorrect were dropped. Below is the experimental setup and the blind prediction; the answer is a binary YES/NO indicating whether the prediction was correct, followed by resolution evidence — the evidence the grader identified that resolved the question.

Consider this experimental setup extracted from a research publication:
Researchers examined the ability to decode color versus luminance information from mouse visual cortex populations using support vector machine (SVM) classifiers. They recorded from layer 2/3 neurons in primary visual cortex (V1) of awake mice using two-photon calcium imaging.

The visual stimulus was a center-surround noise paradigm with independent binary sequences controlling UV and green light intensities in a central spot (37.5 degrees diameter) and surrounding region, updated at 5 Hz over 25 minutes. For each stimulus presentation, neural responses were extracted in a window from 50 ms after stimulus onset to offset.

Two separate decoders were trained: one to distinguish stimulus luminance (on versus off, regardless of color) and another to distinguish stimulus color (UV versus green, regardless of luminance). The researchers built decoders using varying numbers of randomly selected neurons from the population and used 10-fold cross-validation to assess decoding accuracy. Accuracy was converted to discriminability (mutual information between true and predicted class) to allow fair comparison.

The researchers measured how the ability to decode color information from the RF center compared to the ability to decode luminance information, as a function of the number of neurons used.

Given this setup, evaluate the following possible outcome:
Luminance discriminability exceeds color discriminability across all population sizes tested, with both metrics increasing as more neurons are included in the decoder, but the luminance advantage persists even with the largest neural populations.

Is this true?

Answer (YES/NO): YES